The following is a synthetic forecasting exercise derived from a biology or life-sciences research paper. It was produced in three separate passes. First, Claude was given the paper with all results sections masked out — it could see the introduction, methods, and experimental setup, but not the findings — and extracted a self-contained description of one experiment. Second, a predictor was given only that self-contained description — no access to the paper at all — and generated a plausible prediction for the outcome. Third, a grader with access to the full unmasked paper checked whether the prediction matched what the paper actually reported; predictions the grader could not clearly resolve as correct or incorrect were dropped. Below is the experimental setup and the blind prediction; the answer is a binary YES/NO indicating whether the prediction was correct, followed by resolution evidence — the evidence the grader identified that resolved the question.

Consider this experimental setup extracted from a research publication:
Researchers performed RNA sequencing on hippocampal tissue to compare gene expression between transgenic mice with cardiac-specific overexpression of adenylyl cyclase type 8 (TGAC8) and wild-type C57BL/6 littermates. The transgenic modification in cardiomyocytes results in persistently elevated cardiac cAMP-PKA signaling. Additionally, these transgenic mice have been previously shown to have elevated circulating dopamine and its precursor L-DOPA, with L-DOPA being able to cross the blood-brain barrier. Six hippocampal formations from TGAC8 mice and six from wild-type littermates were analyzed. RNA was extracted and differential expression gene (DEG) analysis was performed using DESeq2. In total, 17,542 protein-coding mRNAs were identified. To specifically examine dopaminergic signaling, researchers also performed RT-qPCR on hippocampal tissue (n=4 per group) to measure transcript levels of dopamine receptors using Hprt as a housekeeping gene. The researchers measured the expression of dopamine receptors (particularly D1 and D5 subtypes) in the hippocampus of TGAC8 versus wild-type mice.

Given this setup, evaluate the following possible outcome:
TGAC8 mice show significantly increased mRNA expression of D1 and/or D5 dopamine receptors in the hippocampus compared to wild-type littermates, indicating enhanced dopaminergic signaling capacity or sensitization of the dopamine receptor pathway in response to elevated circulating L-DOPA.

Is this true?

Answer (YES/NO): YES